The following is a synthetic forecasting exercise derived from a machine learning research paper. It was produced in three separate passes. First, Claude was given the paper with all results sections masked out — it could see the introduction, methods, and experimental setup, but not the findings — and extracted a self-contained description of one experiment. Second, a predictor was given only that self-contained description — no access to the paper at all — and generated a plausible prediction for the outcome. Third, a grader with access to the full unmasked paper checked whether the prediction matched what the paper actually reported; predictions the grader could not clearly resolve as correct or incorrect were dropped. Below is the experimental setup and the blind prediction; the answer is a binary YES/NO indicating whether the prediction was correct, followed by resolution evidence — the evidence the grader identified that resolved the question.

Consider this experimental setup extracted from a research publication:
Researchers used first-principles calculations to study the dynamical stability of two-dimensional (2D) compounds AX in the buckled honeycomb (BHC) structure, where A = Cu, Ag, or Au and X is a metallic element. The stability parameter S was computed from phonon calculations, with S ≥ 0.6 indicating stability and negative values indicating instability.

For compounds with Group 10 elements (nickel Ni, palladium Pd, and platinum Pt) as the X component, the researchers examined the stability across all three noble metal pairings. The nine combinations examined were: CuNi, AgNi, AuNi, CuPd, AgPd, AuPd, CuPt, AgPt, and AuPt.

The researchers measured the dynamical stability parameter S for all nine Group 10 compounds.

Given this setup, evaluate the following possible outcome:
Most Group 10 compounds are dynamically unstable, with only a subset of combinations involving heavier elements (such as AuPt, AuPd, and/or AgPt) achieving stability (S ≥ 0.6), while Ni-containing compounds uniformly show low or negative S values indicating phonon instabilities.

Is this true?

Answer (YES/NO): NO